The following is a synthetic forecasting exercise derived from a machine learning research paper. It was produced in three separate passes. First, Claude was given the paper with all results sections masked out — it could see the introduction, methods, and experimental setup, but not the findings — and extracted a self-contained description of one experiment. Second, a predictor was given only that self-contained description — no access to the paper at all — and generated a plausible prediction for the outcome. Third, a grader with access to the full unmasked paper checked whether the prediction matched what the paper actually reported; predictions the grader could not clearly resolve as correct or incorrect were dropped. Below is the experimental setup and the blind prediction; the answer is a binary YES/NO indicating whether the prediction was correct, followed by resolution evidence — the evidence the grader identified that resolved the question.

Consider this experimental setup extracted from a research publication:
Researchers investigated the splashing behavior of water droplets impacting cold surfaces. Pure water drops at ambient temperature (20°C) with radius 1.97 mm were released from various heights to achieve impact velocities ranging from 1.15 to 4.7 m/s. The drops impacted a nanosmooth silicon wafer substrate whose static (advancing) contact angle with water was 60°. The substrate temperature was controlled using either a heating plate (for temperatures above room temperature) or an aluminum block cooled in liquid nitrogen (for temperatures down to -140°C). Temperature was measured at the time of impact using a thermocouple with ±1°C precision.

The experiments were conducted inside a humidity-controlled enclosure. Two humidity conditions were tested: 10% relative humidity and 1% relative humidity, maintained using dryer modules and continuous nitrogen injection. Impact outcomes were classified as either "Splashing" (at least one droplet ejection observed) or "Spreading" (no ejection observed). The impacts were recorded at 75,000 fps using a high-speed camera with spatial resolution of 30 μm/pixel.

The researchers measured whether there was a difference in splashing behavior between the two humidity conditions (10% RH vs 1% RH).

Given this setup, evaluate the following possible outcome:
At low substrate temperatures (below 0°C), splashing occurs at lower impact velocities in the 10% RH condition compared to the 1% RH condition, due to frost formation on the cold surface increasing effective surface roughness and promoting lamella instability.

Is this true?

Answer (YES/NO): NO